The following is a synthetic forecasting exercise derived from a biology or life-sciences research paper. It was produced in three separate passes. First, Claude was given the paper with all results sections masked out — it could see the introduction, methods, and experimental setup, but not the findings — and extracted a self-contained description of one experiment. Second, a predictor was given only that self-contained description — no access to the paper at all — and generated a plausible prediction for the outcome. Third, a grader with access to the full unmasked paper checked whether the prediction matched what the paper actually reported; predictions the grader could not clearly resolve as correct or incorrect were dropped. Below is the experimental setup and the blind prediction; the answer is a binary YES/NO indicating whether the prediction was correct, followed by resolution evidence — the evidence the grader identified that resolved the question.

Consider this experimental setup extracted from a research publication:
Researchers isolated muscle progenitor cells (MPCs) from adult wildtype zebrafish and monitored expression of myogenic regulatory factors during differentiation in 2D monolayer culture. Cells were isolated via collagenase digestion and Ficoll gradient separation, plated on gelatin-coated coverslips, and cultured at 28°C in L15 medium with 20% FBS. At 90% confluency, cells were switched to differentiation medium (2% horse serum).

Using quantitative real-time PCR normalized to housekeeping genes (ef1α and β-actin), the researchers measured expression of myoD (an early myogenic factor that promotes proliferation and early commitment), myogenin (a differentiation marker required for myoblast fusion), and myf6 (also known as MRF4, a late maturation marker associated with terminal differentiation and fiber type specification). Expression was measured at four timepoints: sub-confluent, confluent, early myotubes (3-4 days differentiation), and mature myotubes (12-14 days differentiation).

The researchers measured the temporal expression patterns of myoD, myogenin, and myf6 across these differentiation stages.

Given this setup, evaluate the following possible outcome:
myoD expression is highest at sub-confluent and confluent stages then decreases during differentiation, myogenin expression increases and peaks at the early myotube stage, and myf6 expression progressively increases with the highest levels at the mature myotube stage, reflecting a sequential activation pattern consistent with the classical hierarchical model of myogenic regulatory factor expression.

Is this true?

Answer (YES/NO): NO